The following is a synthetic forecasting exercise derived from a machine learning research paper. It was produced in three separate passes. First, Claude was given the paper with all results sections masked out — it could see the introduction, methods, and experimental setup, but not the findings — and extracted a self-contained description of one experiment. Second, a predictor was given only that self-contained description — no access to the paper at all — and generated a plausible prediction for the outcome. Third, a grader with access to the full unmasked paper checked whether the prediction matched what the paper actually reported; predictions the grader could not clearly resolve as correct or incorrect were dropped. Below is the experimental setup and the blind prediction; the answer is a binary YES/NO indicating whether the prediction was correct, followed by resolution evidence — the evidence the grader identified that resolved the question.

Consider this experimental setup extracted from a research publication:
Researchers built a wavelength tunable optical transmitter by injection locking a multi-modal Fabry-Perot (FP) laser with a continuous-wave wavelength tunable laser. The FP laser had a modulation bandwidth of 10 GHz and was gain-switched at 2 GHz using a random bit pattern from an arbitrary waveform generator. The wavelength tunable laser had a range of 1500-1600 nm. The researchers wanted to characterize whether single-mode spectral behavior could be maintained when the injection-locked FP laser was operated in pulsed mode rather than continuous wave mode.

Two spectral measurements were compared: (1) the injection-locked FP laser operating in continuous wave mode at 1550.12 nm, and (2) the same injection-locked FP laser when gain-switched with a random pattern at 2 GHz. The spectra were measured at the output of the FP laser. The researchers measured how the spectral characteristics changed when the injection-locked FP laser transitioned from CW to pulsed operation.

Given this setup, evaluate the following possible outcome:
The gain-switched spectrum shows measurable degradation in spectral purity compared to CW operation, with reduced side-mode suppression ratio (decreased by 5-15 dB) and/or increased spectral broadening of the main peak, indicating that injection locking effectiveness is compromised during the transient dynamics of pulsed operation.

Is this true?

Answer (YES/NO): NO